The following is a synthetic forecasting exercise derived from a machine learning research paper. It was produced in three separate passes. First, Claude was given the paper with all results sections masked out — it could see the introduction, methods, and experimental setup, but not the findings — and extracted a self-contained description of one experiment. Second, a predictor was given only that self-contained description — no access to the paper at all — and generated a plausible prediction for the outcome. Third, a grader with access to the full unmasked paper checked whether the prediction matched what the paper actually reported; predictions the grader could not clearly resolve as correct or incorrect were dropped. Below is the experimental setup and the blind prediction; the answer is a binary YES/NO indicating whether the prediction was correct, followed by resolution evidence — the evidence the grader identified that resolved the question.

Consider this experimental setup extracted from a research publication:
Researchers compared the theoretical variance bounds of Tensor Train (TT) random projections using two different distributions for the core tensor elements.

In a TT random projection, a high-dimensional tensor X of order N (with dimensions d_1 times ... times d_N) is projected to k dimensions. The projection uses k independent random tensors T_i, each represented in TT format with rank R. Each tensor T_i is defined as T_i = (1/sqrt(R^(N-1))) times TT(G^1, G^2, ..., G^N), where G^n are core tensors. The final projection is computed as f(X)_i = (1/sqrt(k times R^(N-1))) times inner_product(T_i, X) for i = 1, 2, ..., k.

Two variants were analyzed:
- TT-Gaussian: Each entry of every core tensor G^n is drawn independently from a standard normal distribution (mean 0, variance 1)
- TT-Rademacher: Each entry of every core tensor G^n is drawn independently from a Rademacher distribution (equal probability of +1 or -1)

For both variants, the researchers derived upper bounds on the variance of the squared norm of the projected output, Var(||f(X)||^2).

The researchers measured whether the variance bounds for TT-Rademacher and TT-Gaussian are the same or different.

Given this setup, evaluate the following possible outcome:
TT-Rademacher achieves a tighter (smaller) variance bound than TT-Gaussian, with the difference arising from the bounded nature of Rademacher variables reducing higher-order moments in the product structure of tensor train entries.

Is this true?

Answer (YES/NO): NO